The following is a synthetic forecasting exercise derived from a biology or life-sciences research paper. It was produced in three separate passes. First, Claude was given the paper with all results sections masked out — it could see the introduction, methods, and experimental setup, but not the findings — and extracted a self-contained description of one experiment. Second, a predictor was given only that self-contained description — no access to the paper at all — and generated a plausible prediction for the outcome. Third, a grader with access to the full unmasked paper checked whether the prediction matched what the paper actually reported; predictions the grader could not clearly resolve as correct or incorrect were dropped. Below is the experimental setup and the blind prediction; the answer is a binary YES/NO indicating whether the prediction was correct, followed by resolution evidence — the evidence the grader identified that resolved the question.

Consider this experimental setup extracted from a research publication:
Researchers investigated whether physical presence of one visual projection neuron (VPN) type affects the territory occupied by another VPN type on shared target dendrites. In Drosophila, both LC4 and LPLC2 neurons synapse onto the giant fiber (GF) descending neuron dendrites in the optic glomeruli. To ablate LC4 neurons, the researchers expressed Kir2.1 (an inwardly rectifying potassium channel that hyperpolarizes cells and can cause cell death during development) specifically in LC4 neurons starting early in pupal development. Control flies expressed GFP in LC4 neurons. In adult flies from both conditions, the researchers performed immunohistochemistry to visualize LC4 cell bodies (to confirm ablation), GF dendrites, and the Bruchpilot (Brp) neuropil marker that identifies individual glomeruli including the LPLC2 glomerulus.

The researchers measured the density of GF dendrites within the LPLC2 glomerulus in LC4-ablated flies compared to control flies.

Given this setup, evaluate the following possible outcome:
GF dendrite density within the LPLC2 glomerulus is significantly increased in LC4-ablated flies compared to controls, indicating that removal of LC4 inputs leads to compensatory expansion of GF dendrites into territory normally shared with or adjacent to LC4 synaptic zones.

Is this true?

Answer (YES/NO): YES